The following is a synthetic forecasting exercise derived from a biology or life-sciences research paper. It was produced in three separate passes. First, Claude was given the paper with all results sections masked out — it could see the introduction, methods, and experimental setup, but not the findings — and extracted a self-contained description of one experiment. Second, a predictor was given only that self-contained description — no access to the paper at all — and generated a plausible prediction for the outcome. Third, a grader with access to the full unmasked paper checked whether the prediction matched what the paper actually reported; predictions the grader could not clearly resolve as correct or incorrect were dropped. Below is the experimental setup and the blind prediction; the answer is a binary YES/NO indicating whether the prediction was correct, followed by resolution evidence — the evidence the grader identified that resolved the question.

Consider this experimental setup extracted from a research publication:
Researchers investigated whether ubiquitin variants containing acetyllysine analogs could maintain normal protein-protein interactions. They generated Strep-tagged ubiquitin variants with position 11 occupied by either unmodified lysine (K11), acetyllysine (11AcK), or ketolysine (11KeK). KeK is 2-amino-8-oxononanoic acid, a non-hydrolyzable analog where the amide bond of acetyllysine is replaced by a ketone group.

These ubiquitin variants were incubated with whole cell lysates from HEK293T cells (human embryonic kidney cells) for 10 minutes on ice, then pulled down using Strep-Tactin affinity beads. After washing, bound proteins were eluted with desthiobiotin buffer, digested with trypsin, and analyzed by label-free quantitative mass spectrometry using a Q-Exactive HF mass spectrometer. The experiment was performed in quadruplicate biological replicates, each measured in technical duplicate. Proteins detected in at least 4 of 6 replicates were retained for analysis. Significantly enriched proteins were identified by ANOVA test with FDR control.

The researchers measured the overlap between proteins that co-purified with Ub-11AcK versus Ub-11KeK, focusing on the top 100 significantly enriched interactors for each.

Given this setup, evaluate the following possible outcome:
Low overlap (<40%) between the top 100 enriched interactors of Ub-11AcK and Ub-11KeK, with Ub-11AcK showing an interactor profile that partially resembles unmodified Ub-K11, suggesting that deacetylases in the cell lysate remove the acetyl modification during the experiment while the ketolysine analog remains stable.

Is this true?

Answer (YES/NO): NO